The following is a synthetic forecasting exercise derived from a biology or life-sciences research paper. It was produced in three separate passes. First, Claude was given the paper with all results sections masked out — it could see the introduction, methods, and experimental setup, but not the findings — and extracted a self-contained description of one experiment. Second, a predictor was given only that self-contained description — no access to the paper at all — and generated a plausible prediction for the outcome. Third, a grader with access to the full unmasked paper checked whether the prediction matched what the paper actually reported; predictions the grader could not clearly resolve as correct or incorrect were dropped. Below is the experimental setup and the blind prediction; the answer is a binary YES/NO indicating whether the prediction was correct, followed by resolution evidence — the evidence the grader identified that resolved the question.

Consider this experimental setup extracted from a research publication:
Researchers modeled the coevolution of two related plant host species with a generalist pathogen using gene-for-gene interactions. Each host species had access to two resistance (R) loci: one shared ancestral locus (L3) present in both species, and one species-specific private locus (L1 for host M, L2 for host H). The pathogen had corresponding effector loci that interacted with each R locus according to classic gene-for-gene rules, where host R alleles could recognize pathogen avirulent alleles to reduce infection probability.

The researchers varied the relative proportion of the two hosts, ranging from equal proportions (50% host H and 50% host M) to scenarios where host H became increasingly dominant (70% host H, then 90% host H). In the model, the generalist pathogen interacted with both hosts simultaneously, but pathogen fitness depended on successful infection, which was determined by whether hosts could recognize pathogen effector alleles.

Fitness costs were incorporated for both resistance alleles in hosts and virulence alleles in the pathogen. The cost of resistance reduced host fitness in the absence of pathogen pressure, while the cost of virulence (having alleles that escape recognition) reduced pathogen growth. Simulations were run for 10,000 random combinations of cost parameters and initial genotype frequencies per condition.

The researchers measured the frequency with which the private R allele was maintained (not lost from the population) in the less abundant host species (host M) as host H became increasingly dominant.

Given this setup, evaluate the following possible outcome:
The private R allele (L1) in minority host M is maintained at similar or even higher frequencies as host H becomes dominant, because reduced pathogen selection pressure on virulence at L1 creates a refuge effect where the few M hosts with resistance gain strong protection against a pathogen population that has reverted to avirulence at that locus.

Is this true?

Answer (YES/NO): YES